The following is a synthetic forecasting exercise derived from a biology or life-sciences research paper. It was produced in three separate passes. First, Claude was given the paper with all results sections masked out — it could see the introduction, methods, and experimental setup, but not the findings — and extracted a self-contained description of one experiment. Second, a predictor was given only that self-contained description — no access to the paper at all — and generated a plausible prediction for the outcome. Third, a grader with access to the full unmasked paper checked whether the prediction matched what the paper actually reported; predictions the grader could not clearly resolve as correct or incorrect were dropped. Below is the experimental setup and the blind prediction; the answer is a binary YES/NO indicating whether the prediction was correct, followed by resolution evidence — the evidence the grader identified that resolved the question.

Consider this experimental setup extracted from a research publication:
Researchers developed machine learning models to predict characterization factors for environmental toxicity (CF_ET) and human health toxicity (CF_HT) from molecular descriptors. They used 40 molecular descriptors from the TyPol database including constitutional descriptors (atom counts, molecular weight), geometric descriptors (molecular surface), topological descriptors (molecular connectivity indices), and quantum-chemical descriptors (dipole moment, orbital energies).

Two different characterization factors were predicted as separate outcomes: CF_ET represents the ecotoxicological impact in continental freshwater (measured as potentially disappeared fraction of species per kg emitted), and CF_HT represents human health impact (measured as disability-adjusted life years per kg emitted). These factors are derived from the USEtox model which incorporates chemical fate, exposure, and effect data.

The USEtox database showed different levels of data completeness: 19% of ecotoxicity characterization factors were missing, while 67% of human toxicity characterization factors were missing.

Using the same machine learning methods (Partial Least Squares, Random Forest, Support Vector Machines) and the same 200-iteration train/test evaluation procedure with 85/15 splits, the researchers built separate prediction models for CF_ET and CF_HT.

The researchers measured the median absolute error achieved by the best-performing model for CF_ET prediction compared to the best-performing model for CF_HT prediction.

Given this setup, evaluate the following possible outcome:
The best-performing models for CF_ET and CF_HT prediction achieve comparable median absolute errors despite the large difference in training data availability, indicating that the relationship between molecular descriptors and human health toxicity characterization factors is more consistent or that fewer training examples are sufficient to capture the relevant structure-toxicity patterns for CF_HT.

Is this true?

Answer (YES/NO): YES